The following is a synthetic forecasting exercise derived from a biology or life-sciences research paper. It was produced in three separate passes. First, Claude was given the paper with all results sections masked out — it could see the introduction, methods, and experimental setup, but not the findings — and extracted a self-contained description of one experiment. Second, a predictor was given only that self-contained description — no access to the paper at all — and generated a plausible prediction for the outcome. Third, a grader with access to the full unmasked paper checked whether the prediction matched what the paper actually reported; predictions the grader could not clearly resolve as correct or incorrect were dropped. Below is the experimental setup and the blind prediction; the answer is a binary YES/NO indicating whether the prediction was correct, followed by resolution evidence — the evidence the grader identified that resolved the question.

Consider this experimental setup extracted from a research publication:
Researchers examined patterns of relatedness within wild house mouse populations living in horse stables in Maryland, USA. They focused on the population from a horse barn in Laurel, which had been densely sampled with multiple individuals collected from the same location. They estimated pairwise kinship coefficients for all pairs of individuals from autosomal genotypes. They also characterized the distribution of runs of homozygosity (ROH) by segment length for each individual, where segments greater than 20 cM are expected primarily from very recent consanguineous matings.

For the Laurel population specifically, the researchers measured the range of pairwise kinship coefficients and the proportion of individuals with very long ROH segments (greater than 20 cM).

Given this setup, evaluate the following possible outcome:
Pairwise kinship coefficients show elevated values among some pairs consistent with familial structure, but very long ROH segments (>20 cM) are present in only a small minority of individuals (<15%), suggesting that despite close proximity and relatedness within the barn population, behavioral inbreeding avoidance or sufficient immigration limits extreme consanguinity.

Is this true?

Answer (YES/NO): NO